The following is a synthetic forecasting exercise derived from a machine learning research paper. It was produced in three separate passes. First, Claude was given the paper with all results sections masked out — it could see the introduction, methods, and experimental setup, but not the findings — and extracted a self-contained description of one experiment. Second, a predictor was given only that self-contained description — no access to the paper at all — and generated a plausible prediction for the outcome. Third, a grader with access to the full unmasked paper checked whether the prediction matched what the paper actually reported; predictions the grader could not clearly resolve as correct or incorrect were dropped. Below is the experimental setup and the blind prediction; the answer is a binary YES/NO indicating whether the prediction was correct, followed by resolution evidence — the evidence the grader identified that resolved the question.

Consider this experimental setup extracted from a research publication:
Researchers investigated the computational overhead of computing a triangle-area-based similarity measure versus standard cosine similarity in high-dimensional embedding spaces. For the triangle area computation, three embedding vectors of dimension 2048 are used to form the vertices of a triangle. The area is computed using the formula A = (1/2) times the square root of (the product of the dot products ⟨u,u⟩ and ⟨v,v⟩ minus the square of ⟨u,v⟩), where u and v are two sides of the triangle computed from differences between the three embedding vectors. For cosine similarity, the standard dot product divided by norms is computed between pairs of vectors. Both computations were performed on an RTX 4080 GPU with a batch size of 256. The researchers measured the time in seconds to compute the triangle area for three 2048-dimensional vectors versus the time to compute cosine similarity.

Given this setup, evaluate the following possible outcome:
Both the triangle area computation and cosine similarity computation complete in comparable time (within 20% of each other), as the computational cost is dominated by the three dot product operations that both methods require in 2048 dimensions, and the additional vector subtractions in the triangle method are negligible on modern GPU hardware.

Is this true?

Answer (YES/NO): NO